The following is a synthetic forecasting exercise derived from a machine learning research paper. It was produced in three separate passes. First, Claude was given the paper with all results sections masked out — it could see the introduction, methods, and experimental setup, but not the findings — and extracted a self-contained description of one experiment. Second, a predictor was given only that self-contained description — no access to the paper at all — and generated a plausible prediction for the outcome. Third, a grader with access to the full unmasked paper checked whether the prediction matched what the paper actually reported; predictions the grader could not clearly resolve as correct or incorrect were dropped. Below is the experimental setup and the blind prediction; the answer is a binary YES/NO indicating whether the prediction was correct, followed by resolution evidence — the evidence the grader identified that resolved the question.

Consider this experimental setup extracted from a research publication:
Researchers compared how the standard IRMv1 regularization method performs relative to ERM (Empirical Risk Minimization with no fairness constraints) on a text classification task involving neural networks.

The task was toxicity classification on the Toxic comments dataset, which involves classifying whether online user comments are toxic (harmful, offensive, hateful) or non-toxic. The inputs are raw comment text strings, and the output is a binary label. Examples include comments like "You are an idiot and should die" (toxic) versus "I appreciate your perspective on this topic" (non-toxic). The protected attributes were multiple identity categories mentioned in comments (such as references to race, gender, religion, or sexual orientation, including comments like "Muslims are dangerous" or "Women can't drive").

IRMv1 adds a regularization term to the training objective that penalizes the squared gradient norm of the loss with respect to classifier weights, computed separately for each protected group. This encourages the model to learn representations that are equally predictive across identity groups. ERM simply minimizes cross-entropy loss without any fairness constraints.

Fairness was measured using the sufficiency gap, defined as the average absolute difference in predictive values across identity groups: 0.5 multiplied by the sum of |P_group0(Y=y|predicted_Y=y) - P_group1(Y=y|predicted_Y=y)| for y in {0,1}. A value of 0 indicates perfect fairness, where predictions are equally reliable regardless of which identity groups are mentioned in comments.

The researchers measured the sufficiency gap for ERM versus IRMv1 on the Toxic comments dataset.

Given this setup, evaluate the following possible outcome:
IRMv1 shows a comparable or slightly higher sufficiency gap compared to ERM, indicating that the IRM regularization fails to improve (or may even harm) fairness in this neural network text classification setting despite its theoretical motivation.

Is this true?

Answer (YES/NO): NO